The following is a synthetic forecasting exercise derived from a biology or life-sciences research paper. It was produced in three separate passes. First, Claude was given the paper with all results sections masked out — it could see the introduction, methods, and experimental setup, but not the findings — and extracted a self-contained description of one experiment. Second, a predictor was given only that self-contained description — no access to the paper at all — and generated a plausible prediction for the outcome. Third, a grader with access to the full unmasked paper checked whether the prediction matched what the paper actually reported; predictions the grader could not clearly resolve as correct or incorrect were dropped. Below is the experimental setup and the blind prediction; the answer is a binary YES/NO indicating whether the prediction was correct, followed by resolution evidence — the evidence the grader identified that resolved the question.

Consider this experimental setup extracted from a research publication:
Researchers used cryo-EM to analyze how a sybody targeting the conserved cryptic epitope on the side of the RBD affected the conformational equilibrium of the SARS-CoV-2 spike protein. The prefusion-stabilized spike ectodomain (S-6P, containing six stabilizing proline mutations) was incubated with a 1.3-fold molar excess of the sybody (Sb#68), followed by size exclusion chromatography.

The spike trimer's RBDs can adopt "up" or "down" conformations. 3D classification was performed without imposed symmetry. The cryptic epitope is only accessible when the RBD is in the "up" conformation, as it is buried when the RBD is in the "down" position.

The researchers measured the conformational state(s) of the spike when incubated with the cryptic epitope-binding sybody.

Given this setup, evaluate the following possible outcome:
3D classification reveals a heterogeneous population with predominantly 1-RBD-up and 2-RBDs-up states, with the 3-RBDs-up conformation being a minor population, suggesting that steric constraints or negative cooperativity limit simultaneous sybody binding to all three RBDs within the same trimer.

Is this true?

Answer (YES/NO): NO